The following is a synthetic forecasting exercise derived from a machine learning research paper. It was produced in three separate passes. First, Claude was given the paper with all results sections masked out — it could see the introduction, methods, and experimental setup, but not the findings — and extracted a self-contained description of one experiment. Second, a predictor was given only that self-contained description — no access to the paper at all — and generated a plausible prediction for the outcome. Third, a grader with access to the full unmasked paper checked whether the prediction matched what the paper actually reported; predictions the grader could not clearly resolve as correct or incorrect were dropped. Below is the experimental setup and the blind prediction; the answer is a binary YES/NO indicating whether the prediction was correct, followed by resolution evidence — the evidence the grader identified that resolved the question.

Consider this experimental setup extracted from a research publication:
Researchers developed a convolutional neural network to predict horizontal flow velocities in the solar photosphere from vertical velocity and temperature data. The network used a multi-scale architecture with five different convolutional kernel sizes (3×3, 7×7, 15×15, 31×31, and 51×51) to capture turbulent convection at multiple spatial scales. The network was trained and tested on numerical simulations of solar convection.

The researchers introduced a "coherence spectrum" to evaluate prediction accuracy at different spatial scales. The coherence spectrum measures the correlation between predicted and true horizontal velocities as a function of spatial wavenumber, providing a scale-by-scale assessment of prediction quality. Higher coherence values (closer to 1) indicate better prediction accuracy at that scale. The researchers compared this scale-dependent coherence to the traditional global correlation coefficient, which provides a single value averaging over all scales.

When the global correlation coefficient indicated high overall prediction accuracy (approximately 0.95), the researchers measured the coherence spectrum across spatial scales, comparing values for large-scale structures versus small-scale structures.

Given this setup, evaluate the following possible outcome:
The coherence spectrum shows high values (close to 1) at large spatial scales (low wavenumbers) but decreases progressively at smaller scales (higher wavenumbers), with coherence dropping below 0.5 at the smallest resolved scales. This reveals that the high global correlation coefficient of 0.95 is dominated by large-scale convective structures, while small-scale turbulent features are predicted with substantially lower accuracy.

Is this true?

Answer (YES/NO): YES